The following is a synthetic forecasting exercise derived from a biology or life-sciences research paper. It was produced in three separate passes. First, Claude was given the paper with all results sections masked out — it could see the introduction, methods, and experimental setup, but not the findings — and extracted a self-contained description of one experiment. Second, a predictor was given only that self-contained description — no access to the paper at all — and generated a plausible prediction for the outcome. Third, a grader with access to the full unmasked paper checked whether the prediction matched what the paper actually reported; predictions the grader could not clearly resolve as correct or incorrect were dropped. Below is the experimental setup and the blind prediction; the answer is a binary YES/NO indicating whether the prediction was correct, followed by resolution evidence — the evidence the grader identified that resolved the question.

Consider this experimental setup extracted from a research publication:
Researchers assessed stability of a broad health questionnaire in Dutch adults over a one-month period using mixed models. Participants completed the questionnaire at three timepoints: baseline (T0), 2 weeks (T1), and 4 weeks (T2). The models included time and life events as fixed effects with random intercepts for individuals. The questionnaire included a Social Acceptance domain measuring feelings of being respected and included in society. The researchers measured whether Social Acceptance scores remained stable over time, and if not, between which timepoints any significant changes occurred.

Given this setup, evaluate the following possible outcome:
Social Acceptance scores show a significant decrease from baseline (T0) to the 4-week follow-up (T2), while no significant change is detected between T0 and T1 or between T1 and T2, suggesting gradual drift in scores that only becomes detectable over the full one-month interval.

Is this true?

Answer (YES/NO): NO